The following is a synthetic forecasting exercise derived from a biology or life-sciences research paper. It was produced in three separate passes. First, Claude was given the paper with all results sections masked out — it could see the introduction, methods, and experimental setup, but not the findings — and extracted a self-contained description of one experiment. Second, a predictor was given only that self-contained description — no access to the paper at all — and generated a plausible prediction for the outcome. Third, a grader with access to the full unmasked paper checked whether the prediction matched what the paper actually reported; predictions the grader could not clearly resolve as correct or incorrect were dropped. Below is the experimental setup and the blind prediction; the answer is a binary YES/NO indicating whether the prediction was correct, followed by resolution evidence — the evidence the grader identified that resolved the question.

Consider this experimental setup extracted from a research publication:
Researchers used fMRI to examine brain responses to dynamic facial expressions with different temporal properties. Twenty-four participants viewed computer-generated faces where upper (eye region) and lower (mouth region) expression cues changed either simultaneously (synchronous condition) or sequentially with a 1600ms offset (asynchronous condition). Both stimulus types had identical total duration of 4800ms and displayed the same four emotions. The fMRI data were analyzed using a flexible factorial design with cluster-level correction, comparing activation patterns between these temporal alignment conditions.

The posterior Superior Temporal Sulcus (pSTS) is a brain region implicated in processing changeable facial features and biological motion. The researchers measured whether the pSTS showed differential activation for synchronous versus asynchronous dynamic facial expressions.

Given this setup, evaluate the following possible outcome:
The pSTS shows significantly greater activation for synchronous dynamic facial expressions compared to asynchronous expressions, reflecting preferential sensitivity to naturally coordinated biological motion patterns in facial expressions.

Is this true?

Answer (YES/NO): NO